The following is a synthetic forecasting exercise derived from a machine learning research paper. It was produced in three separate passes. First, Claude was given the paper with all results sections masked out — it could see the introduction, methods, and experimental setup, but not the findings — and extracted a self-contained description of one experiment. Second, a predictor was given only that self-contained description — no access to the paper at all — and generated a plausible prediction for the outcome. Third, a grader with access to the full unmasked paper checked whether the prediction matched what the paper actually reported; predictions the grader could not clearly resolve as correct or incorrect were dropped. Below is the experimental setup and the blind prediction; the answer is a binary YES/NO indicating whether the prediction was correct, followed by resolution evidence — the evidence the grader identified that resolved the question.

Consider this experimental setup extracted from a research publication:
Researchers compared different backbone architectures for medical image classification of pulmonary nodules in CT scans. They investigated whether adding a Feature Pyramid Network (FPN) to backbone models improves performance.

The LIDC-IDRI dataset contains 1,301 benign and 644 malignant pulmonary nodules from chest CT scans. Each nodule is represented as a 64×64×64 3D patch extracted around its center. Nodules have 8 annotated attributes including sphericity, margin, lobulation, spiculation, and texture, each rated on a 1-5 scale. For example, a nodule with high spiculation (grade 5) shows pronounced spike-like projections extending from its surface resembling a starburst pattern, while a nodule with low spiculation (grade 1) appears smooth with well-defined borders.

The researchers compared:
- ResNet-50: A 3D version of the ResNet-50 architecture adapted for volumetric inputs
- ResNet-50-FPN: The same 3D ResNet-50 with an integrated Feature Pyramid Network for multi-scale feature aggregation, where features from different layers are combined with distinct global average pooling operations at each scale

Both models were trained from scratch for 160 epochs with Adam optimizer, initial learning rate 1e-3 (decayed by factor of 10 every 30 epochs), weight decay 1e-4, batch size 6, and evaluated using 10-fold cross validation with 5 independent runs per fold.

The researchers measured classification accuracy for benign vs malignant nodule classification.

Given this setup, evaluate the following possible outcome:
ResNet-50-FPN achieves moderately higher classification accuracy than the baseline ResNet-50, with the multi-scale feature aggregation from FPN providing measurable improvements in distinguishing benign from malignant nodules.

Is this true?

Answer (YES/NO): YES